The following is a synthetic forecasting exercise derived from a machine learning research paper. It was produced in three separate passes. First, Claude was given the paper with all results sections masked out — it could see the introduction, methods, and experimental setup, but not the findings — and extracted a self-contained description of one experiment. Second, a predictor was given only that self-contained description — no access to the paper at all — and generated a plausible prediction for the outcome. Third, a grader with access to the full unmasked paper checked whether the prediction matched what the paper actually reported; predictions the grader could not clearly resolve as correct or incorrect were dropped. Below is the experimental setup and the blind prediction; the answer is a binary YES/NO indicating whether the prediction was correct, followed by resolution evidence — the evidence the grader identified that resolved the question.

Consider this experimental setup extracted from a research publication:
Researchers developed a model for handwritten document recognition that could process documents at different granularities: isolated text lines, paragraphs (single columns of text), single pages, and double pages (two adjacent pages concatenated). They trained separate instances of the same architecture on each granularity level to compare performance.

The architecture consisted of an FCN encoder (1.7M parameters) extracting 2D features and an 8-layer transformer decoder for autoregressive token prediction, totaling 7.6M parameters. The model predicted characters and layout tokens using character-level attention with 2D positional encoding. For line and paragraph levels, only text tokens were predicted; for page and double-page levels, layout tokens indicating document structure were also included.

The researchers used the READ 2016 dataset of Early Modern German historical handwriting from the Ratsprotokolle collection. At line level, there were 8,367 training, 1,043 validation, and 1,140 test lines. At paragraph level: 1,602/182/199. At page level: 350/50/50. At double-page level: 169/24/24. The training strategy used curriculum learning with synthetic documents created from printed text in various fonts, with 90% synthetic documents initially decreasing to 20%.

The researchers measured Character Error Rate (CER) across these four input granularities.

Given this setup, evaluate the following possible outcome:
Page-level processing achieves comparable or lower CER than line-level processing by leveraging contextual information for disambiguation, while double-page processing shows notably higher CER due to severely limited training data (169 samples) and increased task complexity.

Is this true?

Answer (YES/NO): NO